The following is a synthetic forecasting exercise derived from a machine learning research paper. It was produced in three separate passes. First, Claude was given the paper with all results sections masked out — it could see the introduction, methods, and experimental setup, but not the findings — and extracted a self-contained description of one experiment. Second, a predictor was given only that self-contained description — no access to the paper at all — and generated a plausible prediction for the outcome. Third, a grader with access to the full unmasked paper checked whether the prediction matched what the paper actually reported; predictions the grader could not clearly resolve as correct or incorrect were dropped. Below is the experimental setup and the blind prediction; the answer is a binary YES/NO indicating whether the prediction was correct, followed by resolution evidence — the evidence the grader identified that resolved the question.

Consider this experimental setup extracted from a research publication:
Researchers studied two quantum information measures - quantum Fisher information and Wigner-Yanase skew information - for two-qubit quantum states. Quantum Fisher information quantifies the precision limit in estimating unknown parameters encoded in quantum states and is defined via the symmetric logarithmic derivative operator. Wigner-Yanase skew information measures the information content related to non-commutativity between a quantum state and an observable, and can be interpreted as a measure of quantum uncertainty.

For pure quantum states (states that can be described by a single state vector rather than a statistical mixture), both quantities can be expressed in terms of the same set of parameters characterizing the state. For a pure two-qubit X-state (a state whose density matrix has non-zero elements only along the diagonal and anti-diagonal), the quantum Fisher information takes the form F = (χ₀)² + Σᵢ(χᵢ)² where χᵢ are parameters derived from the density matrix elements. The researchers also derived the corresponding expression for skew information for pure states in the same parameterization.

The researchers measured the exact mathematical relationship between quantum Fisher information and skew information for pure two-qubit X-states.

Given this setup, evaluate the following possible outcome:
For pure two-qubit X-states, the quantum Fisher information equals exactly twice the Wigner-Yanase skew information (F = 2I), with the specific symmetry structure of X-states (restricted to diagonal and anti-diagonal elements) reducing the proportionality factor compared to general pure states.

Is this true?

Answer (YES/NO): NO